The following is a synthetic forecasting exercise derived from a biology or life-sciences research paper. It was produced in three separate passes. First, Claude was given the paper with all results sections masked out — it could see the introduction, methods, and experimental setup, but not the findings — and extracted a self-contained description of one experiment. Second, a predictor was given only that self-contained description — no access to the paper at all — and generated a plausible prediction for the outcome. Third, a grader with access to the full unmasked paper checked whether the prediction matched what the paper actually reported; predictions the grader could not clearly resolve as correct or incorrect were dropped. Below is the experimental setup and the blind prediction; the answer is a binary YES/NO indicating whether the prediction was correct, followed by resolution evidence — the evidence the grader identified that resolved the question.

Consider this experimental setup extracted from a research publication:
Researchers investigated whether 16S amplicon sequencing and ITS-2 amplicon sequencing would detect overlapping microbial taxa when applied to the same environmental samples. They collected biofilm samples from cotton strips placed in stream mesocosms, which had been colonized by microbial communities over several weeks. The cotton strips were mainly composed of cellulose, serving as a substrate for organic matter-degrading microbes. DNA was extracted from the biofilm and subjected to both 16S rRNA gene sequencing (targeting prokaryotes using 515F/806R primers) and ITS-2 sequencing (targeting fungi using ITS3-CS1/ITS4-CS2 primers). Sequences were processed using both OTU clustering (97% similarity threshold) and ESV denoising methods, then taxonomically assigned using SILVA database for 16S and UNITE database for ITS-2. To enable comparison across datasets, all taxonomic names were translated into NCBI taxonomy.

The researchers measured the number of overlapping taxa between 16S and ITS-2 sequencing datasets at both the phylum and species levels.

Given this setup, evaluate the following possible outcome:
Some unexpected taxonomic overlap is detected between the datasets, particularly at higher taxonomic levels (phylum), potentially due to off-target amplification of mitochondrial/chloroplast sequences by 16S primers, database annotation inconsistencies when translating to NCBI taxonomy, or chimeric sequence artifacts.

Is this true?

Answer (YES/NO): NO